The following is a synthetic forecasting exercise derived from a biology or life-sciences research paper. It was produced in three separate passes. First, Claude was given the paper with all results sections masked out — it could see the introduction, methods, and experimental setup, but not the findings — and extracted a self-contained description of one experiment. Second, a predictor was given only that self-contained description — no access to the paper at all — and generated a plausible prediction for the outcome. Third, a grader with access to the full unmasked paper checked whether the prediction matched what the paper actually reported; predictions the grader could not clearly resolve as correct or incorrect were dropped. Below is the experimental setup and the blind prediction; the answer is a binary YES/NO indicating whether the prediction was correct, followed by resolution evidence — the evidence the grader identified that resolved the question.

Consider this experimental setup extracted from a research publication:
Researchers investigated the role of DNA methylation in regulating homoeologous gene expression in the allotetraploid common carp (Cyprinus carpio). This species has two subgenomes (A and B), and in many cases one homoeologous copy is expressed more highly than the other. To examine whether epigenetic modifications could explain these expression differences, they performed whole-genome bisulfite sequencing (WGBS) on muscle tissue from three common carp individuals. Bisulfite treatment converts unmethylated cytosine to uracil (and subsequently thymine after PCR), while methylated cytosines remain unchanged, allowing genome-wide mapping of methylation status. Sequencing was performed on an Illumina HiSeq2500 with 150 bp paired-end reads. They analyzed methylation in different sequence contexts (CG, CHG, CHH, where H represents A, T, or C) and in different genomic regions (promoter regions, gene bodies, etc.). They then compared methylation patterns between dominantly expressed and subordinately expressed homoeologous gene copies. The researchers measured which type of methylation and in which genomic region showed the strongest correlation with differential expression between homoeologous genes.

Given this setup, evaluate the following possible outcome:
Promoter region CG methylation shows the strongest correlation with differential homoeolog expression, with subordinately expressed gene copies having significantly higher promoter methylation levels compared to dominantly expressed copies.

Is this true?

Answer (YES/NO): YES